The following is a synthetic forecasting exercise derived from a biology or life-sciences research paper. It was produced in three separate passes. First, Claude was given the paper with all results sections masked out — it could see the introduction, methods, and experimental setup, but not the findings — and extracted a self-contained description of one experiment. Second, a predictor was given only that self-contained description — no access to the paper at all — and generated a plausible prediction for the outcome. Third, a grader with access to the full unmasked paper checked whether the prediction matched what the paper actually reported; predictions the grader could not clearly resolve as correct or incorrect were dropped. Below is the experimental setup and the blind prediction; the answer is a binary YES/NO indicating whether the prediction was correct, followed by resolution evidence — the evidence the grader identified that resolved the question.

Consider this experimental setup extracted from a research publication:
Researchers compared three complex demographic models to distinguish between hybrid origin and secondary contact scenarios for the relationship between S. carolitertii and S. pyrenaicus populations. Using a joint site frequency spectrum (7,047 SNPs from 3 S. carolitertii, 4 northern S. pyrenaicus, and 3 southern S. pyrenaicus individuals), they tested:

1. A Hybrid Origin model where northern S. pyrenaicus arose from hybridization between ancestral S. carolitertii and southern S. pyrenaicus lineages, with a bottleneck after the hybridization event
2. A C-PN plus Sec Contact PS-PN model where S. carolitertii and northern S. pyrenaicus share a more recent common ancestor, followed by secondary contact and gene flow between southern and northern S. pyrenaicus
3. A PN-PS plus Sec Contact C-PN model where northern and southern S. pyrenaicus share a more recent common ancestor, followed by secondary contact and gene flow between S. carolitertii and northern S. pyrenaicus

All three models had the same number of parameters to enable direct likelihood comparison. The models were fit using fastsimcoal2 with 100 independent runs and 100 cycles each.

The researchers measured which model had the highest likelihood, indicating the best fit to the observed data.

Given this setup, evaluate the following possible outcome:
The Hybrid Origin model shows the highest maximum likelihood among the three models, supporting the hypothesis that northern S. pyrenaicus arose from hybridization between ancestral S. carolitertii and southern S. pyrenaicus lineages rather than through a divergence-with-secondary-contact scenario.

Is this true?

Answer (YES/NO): YES